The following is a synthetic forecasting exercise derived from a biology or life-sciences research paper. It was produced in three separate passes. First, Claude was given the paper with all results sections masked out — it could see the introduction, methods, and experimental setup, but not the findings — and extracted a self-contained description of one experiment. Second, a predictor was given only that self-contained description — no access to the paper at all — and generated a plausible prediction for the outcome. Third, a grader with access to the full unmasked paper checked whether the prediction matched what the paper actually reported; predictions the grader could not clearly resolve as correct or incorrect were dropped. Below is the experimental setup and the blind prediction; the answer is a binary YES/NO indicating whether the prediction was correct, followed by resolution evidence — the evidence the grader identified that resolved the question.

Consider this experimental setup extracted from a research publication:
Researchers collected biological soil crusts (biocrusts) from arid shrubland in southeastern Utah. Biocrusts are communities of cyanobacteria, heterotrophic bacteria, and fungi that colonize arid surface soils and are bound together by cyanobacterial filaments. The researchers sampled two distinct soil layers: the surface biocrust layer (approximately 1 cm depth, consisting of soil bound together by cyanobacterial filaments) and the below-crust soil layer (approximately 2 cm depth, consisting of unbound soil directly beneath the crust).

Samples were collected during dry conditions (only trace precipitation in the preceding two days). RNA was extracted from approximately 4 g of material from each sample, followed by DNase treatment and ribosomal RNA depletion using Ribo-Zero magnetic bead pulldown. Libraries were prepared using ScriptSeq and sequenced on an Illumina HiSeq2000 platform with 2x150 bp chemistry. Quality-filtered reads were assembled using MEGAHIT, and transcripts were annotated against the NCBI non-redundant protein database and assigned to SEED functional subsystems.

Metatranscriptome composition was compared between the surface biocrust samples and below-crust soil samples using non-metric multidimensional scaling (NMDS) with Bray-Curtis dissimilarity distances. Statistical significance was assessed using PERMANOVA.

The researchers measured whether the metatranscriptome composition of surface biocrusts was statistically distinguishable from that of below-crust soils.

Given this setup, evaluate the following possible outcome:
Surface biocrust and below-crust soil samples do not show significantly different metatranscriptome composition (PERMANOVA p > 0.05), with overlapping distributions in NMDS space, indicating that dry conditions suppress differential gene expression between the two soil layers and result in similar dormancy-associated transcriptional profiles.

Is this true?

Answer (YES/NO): NO